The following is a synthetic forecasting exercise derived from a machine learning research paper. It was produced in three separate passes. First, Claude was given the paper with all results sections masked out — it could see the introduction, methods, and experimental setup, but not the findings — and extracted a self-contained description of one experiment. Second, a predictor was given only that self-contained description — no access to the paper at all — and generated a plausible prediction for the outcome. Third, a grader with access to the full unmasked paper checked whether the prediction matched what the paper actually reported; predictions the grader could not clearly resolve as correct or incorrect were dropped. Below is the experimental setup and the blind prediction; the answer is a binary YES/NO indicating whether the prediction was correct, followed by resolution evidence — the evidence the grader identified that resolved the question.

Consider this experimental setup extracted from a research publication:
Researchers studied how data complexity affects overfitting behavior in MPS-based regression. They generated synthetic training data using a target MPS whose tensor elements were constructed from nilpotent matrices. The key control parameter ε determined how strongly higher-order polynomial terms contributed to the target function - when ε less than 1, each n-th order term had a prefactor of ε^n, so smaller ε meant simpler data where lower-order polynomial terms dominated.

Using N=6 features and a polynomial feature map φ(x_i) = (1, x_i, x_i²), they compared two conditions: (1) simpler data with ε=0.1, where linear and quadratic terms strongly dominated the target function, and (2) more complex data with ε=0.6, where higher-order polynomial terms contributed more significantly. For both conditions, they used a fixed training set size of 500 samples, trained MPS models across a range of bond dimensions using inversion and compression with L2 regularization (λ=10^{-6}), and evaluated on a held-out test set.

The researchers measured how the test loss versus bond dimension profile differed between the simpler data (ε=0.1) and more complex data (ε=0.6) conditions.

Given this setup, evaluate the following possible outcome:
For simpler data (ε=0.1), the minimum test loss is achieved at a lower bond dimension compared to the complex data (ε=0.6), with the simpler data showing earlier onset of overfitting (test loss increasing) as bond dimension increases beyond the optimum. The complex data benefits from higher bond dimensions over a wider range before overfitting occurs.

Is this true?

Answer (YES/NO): YES